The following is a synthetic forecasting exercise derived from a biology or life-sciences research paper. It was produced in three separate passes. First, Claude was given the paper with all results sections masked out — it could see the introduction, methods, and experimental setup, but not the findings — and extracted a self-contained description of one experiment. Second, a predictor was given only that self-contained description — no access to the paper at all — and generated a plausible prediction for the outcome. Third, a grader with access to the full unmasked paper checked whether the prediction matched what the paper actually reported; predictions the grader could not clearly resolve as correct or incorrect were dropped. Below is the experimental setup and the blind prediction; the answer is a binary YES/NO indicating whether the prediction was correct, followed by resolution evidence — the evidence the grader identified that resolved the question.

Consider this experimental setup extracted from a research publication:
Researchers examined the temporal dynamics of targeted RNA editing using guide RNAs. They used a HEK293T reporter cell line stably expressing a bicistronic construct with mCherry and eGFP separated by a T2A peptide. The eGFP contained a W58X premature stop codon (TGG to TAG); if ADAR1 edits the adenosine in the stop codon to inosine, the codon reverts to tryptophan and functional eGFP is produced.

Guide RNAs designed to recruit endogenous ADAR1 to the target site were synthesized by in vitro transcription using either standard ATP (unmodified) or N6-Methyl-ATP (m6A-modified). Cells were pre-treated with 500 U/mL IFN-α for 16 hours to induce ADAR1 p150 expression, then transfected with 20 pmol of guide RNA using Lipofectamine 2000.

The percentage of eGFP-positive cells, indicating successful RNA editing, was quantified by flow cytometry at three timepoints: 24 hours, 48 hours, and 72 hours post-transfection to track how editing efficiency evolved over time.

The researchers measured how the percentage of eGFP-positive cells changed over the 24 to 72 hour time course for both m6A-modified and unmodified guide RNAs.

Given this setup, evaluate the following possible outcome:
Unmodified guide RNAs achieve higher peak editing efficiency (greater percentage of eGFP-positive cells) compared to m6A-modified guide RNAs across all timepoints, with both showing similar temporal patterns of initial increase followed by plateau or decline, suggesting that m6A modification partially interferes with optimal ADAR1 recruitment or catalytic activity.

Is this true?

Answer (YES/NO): NO